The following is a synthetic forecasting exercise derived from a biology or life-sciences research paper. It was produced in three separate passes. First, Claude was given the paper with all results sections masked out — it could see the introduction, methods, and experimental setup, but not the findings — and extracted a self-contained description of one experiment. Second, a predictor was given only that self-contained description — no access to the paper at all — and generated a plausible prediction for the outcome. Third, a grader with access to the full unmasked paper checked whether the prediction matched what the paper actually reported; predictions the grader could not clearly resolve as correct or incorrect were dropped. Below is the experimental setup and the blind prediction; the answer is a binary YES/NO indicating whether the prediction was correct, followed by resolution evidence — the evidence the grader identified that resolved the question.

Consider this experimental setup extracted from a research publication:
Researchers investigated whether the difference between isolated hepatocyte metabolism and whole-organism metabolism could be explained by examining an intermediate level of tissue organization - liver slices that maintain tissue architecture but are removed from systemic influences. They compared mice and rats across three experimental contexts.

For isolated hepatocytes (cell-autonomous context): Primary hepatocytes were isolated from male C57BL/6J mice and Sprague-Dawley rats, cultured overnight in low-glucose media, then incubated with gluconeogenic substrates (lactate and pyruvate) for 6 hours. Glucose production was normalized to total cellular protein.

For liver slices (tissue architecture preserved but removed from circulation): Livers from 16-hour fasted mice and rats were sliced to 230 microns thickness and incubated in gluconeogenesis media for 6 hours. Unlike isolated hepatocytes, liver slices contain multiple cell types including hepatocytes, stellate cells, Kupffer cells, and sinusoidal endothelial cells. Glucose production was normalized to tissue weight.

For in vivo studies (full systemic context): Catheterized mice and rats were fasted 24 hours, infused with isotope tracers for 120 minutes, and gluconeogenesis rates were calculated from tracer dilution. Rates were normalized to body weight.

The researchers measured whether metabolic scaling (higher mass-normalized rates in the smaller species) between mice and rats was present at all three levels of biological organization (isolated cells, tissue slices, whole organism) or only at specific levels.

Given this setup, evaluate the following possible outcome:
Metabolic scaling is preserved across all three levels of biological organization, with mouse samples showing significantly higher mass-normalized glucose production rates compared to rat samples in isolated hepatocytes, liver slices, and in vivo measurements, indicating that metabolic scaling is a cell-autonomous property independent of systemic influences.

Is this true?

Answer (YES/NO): NO